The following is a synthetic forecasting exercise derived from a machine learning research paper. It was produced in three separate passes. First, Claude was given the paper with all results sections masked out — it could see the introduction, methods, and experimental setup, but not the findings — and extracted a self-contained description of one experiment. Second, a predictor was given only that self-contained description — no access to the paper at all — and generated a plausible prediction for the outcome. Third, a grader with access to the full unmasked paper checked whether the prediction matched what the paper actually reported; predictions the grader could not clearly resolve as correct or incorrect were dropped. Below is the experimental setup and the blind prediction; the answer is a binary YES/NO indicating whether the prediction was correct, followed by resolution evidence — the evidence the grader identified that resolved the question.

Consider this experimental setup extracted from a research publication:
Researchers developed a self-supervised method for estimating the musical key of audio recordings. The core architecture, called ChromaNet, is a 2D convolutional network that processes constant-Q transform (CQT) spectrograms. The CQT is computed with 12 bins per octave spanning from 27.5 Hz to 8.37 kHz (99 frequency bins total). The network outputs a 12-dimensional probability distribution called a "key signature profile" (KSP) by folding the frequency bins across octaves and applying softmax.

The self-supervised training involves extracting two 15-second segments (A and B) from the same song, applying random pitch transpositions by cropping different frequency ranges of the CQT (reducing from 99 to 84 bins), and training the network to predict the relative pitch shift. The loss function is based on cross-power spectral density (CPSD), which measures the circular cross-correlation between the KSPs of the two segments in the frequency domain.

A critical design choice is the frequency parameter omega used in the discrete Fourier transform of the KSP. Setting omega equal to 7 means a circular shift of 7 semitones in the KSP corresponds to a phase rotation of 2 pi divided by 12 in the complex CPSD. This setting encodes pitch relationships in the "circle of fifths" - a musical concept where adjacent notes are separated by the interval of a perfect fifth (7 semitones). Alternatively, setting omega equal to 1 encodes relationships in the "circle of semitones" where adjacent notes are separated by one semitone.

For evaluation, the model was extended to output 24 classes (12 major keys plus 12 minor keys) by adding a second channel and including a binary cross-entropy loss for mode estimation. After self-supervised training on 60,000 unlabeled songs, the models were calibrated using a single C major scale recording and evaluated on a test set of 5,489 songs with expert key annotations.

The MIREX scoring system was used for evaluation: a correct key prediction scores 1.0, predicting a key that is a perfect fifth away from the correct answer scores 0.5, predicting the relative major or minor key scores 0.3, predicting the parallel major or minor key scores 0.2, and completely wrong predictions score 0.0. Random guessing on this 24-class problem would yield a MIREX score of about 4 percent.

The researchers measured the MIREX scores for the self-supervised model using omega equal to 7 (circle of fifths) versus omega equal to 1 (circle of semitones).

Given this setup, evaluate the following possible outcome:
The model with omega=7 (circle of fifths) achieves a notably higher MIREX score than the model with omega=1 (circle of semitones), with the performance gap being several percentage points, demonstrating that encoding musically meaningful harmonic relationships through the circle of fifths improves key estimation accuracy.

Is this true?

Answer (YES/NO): YES